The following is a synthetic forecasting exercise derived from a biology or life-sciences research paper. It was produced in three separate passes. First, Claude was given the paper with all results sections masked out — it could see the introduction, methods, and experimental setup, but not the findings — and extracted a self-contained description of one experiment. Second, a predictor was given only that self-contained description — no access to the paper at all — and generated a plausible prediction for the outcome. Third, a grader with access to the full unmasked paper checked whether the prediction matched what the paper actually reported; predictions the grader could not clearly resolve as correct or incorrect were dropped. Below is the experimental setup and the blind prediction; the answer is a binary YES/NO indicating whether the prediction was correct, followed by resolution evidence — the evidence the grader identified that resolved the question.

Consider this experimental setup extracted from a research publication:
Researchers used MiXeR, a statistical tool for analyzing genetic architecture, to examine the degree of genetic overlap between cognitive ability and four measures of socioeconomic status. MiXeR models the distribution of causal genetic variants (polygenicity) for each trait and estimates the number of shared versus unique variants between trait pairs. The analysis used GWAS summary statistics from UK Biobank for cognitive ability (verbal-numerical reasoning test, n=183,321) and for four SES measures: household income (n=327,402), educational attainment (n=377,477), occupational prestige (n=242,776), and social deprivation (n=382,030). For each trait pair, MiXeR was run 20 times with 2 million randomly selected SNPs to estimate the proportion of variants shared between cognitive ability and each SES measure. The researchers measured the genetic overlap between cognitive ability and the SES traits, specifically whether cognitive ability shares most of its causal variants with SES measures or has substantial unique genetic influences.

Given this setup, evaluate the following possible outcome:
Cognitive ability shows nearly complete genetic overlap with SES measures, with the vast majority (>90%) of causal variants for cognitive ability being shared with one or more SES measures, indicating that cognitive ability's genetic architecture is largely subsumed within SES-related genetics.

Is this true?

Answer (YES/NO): YES